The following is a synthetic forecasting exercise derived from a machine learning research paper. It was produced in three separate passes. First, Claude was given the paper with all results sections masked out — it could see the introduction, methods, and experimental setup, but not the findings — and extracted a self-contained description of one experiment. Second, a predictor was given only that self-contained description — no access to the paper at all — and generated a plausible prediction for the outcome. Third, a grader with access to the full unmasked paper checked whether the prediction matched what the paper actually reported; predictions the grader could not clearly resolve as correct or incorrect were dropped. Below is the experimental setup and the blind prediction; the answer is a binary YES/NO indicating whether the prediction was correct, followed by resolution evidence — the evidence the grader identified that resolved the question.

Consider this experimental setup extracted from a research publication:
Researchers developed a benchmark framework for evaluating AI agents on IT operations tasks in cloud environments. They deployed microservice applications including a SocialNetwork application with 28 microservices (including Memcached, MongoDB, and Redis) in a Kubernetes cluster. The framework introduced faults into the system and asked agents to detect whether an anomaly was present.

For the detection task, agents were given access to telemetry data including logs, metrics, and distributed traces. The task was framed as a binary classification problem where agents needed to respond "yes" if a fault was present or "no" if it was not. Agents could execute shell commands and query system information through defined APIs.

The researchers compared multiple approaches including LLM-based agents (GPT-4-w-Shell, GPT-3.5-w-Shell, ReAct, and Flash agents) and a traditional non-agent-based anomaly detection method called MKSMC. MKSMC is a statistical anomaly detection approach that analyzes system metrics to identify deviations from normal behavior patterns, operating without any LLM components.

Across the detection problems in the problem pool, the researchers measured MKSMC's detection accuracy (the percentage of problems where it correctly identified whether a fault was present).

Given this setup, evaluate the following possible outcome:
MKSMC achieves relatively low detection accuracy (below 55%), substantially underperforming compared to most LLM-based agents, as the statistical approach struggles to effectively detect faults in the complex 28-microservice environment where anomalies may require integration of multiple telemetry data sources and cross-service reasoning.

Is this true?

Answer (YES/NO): YES